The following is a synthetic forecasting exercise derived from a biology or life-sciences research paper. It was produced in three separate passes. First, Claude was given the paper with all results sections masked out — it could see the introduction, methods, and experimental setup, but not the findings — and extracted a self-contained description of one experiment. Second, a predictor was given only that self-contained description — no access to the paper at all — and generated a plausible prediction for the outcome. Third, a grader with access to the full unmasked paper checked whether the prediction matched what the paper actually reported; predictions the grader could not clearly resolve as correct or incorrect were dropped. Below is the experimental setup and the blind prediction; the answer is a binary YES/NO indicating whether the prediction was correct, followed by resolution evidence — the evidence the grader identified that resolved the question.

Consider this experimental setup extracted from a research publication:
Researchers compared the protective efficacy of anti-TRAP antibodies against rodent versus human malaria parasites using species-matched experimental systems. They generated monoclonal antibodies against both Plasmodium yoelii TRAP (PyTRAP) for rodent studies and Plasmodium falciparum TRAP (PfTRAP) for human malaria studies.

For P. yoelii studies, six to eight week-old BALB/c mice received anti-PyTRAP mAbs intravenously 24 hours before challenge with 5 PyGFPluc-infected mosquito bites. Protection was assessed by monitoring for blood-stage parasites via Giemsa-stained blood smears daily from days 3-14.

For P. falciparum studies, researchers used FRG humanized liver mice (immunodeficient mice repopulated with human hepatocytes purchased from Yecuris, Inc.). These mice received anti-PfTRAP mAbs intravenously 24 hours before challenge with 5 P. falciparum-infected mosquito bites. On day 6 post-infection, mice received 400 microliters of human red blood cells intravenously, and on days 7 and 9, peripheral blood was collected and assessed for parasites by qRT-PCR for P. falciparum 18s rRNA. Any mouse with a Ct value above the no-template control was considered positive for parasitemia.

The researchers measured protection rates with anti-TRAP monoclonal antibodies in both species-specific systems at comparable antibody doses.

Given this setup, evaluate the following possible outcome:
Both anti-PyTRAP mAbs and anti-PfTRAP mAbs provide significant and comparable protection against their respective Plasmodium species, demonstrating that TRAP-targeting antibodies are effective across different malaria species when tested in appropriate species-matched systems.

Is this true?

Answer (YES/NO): NO